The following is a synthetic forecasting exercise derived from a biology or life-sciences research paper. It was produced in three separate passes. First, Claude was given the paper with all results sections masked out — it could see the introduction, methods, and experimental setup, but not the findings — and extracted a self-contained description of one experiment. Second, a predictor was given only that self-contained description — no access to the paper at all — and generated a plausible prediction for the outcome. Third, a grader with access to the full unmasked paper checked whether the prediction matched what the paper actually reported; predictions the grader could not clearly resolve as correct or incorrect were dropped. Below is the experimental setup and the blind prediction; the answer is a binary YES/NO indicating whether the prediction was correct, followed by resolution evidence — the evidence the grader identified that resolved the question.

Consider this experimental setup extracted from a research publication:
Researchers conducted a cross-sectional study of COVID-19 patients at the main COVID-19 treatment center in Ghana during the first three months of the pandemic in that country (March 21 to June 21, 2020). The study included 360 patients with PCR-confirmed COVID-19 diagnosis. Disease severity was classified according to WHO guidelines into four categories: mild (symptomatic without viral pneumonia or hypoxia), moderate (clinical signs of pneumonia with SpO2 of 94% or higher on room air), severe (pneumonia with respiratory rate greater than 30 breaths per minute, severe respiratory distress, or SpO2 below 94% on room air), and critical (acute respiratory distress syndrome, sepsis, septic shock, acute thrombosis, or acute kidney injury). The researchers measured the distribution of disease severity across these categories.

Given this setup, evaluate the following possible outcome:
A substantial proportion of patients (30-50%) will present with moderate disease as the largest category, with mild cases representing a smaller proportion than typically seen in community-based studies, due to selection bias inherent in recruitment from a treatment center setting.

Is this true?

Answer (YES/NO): NO